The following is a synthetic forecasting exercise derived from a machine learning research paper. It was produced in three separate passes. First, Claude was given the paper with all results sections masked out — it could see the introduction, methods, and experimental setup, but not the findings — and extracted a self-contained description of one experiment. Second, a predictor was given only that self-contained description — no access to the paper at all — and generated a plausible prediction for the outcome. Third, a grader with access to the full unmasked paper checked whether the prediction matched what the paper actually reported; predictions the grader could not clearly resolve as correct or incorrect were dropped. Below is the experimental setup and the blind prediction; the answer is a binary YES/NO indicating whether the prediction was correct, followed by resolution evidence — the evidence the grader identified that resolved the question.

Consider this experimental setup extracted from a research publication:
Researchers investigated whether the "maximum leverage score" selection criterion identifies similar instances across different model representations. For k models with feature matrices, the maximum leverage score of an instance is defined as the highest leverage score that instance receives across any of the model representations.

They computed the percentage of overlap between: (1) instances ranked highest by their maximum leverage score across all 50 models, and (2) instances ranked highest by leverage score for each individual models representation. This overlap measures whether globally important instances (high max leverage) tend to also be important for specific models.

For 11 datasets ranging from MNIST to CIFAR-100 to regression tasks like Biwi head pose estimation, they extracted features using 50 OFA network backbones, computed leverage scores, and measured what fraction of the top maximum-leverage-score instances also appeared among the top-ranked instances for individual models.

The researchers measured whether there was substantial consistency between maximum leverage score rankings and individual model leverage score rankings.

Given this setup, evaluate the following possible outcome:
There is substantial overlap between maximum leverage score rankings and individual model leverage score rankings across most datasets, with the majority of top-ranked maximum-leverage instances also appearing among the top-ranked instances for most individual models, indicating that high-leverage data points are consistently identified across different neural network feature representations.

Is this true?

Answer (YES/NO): NO